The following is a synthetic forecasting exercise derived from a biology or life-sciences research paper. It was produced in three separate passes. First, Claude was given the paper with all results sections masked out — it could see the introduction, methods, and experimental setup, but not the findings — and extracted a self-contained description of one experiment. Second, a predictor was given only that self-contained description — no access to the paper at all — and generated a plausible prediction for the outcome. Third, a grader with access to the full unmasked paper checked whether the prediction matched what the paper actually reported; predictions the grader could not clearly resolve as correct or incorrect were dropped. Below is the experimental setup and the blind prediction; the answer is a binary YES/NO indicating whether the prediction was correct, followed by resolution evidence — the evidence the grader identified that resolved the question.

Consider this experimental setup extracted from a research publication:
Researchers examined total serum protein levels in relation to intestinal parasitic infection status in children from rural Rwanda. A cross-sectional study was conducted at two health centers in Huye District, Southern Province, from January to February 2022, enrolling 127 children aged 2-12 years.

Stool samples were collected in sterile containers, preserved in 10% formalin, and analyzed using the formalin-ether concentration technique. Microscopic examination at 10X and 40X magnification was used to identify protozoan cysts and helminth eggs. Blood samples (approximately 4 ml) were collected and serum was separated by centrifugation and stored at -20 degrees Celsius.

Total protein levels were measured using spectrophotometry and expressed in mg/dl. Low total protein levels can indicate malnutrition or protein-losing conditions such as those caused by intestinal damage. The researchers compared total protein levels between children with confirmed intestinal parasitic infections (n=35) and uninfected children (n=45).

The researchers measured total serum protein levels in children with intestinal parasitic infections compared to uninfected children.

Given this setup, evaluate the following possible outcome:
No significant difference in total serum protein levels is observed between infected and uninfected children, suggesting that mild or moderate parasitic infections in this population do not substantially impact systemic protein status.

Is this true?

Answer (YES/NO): NO